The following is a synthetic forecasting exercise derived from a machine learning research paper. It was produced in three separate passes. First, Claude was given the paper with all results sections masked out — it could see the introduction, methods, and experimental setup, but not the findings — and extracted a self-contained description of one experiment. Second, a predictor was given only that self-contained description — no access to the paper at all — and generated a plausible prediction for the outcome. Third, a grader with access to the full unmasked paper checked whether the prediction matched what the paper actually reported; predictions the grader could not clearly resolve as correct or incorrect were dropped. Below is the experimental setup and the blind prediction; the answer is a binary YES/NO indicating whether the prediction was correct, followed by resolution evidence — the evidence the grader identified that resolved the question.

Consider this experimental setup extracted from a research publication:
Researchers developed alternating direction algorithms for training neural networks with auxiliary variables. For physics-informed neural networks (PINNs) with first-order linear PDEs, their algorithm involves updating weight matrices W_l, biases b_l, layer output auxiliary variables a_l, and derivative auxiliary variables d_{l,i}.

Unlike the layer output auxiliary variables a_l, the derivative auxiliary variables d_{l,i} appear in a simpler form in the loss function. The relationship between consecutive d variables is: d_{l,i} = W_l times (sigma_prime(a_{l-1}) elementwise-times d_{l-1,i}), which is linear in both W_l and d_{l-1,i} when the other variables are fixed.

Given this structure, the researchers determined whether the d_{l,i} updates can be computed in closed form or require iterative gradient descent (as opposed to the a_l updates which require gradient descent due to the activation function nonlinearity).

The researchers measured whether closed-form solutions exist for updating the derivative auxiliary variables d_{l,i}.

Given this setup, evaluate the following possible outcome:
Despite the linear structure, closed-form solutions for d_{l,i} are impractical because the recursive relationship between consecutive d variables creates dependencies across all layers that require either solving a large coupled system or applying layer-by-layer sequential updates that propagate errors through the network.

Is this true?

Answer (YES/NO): NO